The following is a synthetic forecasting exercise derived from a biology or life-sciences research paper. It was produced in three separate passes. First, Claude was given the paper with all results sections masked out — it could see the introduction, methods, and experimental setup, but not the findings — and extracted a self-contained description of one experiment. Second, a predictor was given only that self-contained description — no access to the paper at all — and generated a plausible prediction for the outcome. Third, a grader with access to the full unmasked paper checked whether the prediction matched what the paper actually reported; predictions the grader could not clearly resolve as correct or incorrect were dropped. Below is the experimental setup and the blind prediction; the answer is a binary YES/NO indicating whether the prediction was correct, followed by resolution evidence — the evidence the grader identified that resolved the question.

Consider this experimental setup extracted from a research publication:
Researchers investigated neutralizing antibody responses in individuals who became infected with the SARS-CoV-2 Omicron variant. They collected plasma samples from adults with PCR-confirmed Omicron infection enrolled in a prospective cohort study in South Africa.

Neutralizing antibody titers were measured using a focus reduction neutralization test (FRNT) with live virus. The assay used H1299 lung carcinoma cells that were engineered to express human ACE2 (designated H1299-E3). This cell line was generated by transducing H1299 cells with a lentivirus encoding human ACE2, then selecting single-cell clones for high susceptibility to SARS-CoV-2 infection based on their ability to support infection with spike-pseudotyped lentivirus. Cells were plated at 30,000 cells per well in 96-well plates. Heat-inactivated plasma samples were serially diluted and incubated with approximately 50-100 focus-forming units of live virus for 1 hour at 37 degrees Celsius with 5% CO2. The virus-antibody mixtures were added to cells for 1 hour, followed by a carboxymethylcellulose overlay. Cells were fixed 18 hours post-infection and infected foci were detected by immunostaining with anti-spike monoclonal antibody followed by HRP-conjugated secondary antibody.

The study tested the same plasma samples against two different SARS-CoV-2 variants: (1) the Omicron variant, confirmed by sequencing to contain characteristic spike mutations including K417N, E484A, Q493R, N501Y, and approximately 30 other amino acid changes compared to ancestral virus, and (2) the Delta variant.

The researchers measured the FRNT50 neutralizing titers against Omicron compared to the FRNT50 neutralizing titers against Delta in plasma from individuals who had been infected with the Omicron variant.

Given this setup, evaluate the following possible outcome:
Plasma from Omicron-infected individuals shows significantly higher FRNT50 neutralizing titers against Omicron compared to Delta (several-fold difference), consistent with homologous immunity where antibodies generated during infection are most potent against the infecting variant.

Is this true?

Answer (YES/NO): NO